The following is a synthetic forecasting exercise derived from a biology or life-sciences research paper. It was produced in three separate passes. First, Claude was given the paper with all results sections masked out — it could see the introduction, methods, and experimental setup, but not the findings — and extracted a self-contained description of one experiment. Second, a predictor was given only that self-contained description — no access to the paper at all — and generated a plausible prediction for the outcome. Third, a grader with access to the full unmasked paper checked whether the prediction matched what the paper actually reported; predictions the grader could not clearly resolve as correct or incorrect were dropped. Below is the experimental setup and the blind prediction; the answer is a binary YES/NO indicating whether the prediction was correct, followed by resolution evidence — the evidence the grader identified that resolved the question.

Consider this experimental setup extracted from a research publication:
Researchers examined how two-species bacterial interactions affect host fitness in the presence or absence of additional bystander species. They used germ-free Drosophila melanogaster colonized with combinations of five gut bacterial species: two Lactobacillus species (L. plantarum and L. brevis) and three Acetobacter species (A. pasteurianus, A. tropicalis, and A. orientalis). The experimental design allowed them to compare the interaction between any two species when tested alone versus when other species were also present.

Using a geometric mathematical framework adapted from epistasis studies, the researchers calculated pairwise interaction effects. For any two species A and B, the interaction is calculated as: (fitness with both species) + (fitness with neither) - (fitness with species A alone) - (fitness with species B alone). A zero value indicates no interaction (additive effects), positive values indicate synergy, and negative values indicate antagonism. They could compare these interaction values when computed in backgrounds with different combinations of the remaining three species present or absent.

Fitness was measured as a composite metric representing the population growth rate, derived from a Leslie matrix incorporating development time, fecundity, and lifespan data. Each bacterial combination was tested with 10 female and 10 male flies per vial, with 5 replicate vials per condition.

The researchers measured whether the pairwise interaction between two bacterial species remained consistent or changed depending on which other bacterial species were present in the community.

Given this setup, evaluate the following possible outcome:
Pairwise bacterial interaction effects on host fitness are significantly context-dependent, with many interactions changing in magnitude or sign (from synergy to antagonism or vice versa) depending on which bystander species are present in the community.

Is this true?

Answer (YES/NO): YES